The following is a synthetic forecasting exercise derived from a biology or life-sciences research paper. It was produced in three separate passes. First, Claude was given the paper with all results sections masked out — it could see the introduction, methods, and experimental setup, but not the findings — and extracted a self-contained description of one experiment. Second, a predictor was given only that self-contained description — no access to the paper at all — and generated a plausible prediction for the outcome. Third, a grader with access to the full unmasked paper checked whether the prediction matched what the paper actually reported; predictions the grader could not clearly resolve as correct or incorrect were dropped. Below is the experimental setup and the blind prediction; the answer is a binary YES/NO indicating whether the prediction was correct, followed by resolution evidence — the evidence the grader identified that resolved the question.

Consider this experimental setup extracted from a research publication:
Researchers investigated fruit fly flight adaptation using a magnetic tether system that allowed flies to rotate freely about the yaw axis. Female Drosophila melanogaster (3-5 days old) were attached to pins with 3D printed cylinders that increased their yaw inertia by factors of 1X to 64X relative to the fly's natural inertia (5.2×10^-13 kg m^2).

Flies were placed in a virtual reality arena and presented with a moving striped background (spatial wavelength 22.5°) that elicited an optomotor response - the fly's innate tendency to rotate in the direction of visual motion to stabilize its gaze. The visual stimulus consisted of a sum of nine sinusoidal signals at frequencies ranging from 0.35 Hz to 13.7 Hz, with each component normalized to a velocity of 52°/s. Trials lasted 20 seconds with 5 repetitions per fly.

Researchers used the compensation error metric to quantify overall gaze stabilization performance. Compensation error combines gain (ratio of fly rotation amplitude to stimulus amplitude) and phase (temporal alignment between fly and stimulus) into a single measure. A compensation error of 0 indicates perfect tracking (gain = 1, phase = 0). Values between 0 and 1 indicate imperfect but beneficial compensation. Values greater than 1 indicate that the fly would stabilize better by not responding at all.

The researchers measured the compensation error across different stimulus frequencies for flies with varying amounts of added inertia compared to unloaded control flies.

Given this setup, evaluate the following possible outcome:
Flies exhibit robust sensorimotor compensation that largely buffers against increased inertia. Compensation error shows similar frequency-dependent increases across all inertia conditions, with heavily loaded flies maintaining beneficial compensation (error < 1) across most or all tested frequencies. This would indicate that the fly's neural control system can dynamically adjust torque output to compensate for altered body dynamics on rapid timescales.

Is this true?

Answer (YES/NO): NO